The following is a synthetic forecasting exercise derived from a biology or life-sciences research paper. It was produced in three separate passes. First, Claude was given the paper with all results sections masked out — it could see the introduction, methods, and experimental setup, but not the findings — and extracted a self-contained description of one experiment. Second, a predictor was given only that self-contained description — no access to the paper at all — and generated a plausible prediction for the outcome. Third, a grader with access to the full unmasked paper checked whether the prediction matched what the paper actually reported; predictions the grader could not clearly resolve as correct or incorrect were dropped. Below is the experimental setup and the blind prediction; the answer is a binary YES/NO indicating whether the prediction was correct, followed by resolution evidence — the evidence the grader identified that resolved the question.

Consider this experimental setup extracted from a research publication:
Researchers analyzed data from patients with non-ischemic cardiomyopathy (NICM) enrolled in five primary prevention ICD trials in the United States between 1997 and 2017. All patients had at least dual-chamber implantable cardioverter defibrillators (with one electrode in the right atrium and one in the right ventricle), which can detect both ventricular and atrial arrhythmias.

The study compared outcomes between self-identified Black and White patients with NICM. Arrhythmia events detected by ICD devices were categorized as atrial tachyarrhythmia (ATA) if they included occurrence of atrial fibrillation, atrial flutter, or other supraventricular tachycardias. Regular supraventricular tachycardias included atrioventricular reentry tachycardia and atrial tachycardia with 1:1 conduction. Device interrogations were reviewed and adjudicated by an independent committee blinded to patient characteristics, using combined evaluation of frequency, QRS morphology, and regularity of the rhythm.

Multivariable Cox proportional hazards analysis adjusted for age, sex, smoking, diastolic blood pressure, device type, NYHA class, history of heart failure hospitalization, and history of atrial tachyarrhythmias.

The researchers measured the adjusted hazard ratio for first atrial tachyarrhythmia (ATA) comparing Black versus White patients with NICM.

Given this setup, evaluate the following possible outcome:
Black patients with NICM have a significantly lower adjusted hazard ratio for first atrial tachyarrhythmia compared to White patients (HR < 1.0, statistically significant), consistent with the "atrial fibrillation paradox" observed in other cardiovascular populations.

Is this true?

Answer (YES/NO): NO